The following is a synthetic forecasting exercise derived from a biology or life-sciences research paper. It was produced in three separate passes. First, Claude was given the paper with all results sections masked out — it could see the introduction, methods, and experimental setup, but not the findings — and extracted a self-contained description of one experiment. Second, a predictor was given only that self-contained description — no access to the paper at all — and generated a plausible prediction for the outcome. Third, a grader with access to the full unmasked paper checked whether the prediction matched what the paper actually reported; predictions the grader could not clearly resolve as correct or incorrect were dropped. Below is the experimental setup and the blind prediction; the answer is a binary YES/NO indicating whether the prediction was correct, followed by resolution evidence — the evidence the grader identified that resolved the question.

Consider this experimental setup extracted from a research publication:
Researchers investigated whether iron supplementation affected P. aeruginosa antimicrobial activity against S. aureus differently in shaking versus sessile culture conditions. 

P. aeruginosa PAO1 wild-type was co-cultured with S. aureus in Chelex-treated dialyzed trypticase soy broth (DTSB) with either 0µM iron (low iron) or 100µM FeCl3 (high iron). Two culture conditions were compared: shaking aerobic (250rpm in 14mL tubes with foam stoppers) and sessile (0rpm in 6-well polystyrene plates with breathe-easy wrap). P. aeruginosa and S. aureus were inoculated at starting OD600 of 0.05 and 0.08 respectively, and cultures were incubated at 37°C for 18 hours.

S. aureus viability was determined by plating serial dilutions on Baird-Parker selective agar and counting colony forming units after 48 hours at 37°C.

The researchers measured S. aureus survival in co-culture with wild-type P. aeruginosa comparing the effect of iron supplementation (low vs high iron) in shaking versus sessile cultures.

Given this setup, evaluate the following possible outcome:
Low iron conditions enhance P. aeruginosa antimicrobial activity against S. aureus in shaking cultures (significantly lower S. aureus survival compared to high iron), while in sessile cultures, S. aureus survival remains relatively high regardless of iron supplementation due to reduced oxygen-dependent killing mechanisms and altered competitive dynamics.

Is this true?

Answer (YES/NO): NO